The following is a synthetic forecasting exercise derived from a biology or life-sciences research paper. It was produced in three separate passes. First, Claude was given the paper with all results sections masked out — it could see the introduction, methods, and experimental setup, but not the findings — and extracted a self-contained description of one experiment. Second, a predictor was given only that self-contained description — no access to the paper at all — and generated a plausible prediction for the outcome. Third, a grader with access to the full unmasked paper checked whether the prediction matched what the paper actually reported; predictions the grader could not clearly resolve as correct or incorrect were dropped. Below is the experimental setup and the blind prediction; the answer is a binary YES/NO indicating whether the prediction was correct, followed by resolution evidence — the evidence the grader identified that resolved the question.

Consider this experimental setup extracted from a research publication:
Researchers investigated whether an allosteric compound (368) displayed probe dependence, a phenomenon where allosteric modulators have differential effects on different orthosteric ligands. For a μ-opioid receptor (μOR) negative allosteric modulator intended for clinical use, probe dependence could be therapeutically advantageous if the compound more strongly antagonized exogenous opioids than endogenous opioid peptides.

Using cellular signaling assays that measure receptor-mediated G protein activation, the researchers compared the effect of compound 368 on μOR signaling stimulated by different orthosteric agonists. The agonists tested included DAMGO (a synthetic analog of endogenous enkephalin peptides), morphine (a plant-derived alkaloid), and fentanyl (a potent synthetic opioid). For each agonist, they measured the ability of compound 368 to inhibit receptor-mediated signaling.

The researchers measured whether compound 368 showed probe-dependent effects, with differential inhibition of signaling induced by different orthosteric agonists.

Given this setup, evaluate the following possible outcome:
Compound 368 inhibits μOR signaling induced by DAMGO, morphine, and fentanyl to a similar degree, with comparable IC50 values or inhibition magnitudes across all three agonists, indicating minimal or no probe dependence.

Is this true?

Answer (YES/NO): NO